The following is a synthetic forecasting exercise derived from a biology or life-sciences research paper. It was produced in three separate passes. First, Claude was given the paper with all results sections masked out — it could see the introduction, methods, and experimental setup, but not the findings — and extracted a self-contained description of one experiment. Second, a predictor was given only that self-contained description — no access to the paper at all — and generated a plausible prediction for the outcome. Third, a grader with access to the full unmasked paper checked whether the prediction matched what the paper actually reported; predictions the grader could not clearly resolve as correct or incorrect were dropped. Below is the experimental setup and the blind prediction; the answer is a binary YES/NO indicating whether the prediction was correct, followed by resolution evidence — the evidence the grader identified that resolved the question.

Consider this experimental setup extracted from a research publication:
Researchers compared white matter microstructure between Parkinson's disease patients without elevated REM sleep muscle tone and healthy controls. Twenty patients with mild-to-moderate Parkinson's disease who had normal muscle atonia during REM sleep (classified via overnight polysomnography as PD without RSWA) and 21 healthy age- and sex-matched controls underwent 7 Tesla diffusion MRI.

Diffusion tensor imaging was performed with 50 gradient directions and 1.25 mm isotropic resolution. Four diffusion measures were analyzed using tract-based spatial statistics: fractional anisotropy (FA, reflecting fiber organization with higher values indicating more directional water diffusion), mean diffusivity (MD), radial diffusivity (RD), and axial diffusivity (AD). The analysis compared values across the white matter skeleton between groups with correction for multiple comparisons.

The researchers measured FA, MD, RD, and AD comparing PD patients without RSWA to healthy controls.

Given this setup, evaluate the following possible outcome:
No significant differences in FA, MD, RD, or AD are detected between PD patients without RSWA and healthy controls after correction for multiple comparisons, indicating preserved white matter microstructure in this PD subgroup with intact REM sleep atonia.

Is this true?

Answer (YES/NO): NO